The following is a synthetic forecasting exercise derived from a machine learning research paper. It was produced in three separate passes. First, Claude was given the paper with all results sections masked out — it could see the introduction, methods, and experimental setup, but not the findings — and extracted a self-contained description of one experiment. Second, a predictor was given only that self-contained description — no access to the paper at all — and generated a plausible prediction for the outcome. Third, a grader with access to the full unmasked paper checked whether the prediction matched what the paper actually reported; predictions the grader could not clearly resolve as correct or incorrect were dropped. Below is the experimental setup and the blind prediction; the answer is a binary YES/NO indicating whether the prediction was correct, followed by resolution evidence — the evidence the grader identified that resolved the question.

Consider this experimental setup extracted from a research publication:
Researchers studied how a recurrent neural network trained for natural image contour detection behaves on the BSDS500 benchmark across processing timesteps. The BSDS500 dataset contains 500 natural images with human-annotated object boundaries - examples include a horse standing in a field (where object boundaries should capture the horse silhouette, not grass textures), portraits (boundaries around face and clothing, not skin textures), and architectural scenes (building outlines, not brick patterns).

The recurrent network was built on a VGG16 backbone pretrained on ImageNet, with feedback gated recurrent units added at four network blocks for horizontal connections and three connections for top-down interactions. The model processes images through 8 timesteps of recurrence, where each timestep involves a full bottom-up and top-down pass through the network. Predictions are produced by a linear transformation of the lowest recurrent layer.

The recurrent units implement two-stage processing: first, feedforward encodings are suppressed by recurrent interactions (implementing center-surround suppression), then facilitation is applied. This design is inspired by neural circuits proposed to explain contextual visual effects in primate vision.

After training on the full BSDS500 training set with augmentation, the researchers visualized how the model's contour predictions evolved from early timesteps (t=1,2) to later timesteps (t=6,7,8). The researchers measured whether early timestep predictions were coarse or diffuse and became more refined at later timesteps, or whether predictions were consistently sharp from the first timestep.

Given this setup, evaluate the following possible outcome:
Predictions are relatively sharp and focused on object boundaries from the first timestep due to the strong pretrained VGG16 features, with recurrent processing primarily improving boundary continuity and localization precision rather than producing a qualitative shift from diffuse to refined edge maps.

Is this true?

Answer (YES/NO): NO